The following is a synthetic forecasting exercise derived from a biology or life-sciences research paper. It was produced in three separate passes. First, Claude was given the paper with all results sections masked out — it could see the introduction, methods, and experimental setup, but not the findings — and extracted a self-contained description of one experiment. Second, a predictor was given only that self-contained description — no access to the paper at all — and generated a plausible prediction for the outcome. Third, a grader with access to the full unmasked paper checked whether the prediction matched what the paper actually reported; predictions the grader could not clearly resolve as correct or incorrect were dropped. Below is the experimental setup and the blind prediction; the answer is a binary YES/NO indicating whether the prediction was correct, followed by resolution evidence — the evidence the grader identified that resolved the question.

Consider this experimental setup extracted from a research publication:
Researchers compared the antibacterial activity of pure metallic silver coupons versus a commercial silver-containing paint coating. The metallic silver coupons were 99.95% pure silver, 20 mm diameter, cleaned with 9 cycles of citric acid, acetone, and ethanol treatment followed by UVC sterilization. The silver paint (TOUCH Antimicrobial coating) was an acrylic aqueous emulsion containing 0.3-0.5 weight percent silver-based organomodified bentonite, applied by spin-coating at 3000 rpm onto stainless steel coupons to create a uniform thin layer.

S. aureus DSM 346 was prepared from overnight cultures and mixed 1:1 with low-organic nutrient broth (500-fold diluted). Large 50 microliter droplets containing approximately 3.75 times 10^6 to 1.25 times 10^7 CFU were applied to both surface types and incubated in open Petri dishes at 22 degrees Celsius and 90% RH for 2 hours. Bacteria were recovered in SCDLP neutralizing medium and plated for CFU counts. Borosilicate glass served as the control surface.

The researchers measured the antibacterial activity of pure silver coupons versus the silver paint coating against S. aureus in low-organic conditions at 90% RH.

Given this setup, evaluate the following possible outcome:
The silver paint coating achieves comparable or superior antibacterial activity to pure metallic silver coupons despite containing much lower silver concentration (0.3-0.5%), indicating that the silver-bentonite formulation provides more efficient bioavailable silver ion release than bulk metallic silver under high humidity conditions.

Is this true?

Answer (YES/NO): NO